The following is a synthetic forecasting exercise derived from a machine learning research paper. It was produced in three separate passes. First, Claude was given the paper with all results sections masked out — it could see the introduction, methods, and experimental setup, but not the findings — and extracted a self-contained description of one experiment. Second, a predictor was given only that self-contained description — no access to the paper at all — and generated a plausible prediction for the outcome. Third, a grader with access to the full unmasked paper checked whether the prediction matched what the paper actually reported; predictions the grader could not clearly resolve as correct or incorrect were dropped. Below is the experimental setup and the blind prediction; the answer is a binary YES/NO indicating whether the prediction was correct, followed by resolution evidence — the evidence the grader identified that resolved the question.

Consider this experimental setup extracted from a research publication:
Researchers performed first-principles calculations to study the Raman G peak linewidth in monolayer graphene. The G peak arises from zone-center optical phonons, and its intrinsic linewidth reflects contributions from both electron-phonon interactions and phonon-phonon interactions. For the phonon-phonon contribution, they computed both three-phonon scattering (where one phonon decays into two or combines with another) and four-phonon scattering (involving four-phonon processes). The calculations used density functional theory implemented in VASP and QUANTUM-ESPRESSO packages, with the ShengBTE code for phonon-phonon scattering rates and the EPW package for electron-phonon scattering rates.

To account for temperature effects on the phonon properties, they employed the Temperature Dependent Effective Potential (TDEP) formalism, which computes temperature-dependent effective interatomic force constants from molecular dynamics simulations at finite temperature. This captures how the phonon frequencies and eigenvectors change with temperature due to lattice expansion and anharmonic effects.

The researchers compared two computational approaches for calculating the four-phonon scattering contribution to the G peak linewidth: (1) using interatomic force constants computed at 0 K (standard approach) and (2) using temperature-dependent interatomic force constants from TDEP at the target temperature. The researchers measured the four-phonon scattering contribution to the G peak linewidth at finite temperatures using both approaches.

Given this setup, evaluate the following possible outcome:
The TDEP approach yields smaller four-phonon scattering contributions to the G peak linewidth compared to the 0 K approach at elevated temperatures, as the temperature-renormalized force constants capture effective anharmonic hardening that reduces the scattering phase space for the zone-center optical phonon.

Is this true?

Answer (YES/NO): YES